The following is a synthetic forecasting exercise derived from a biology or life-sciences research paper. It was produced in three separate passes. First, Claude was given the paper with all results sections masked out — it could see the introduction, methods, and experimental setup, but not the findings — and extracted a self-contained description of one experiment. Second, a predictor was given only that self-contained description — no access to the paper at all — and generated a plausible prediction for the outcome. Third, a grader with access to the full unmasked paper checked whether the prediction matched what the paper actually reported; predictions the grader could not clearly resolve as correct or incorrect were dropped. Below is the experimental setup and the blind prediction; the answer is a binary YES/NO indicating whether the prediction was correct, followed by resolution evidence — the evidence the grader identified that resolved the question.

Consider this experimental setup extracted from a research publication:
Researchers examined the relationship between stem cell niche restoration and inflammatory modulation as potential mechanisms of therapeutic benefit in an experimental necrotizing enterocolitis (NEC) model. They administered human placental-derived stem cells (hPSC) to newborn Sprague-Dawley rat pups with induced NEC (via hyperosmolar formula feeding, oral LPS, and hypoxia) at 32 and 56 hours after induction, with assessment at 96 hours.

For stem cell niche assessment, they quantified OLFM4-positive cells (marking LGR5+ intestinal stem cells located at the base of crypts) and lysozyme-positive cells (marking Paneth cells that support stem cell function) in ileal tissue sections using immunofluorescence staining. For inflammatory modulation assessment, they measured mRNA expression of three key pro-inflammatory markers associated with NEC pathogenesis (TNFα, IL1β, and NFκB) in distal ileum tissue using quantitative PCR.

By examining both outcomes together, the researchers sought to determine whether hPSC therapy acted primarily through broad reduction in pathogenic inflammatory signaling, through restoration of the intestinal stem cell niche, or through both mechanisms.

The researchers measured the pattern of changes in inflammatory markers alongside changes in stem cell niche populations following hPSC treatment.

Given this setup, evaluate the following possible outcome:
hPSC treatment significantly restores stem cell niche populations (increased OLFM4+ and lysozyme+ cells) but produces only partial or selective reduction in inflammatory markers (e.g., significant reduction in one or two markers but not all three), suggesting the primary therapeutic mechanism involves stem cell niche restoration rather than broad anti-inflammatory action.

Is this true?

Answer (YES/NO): YES